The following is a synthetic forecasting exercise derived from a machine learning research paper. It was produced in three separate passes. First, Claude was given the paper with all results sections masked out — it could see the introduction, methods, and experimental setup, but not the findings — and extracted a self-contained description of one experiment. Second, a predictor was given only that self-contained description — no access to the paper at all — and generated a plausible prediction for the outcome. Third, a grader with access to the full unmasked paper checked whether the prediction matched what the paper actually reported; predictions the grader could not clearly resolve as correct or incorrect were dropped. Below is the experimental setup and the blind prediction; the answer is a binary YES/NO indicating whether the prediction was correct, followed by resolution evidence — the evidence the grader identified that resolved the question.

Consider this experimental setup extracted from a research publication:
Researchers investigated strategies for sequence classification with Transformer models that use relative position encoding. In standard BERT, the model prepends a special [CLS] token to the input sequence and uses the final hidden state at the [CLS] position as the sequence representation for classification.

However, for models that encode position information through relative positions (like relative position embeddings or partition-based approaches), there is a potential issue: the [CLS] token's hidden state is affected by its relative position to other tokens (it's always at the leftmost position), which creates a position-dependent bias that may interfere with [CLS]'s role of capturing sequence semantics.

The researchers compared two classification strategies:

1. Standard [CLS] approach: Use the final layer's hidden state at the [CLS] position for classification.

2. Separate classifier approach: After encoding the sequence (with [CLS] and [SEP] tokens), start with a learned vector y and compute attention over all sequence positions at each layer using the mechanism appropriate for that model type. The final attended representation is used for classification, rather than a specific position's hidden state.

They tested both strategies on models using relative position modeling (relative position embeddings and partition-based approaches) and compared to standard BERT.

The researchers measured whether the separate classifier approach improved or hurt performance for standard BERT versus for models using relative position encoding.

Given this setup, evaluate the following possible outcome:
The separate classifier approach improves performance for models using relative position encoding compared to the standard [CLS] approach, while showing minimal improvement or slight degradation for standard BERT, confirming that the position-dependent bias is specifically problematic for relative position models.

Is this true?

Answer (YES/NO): YES